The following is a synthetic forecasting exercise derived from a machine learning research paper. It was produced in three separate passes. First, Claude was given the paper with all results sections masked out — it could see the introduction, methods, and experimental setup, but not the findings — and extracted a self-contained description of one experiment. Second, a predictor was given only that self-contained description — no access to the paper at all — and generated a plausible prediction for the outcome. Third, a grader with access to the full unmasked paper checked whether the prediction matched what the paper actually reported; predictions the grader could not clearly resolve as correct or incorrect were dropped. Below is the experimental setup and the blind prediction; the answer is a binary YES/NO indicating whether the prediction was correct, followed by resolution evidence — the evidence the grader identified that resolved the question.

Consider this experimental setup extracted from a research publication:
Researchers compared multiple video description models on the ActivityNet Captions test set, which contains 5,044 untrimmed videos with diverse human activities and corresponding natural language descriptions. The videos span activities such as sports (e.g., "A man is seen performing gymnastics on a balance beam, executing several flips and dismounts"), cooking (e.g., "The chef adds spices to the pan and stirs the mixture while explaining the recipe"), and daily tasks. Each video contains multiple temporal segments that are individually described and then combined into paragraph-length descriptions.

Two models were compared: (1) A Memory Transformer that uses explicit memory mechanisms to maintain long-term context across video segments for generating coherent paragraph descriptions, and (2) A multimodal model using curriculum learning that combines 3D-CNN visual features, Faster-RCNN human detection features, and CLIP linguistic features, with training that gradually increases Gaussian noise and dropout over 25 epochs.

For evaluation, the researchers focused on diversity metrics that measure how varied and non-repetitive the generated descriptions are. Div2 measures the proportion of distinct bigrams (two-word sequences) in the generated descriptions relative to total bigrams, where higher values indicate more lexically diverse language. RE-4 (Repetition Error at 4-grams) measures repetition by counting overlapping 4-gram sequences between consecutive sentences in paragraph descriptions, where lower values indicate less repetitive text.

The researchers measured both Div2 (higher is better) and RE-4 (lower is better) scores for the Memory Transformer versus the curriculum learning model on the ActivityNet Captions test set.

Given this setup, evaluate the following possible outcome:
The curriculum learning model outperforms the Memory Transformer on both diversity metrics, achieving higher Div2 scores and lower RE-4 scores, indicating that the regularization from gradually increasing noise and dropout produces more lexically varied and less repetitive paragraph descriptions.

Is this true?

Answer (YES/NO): NO